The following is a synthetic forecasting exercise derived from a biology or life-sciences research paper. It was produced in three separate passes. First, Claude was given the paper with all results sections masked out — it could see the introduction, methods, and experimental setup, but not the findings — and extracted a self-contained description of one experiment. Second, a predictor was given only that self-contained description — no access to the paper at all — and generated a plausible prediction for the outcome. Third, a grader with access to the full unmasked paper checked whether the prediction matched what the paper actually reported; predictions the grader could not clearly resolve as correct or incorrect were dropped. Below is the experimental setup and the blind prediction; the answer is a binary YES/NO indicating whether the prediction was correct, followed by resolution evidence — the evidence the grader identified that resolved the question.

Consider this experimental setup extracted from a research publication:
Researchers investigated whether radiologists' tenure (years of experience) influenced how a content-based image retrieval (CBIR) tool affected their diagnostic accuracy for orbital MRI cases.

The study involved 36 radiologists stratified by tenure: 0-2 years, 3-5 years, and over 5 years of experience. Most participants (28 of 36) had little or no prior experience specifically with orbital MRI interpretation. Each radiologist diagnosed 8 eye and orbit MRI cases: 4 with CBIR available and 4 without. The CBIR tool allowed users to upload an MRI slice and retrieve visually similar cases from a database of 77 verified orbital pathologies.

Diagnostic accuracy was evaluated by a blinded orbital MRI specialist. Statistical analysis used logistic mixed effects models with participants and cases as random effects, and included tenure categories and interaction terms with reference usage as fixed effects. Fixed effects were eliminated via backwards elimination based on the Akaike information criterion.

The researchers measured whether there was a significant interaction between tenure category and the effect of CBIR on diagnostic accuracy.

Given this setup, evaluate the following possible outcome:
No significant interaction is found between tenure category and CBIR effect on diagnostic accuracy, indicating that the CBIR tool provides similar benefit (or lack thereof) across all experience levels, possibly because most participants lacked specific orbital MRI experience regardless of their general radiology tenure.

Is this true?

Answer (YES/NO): NO